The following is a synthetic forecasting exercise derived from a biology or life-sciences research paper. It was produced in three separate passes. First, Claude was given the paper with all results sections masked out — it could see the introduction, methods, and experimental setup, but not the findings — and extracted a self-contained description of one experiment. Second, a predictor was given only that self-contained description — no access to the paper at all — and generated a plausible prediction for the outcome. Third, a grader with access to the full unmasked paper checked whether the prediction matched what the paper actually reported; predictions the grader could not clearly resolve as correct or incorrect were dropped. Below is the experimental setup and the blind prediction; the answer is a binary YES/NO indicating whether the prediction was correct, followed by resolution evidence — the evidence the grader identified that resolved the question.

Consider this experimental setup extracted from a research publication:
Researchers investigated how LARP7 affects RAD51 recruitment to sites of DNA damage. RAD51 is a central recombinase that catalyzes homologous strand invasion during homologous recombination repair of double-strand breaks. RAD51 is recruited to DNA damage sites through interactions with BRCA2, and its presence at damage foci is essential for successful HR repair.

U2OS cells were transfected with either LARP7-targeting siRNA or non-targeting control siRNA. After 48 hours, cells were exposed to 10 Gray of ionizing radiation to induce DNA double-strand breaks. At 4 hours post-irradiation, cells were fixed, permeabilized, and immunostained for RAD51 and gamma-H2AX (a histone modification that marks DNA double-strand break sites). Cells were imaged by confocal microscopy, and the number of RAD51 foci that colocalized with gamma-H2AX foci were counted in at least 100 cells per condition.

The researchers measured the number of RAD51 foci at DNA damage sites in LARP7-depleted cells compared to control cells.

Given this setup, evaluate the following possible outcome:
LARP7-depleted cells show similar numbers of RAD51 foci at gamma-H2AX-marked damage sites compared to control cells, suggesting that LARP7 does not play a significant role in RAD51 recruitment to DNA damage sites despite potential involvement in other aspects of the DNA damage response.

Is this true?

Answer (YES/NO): NO